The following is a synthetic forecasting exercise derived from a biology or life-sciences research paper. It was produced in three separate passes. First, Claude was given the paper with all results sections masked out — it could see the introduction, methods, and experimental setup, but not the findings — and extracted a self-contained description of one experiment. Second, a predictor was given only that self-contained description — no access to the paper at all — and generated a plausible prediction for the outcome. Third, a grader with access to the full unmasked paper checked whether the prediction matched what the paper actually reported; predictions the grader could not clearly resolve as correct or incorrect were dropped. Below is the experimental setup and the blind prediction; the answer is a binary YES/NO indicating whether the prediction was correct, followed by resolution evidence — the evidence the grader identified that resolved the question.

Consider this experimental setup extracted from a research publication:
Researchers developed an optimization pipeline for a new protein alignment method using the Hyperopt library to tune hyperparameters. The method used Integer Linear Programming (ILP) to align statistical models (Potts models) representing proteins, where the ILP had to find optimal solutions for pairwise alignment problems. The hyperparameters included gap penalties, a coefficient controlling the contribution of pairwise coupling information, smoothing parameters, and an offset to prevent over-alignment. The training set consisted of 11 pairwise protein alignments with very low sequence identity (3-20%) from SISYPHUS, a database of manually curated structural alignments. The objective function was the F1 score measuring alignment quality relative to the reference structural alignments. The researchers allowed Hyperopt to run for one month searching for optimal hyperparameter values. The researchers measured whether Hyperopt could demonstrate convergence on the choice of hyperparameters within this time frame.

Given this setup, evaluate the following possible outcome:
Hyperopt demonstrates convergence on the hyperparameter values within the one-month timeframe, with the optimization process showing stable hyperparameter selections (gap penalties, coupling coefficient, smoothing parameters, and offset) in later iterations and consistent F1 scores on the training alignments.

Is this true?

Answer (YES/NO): NO